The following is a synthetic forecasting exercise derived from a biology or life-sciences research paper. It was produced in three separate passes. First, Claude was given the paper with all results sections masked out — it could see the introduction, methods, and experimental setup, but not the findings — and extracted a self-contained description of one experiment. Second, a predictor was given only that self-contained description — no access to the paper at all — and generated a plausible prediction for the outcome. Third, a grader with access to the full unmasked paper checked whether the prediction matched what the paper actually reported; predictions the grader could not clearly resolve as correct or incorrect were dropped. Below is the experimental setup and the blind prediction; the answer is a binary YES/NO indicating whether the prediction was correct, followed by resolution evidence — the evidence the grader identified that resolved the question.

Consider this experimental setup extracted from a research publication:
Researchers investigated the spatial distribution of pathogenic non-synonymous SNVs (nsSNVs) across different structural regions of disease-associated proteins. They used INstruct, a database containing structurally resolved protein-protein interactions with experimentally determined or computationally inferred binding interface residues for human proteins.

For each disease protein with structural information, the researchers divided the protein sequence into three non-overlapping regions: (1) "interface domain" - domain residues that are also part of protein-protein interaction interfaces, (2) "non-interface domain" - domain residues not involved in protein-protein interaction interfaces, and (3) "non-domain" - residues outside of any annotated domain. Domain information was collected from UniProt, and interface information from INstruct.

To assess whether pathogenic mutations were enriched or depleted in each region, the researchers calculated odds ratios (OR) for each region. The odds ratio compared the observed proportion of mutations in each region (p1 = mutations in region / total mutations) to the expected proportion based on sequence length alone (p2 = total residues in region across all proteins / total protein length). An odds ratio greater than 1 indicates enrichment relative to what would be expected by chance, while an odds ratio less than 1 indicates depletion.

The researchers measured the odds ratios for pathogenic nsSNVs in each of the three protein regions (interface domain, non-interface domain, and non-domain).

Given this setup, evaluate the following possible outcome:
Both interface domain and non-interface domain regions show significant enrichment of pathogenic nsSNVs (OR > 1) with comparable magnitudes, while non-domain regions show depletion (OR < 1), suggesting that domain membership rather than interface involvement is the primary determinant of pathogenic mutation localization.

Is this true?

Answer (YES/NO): NO